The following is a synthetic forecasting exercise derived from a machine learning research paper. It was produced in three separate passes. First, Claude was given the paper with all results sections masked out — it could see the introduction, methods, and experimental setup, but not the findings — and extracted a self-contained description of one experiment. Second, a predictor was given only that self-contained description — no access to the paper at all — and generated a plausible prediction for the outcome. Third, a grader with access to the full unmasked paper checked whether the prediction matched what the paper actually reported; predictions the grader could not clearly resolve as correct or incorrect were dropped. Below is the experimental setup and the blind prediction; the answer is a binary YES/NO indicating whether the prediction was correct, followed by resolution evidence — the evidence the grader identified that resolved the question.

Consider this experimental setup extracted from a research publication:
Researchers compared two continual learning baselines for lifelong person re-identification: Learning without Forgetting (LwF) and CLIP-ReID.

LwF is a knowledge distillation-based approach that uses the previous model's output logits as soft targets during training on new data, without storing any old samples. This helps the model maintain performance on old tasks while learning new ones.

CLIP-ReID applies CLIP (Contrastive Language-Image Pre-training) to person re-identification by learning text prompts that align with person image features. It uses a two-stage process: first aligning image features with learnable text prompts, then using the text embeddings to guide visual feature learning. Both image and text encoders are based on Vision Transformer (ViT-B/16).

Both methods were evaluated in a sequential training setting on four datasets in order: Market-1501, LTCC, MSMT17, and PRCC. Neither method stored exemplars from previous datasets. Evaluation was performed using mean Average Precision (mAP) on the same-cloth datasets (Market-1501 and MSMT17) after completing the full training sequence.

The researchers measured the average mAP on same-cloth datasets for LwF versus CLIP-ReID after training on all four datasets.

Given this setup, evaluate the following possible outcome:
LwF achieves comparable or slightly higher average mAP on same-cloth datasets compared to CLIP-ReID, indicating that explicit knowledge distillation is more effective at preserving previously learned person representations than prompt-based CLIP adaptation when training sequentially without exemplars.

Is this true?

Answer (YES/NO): YES